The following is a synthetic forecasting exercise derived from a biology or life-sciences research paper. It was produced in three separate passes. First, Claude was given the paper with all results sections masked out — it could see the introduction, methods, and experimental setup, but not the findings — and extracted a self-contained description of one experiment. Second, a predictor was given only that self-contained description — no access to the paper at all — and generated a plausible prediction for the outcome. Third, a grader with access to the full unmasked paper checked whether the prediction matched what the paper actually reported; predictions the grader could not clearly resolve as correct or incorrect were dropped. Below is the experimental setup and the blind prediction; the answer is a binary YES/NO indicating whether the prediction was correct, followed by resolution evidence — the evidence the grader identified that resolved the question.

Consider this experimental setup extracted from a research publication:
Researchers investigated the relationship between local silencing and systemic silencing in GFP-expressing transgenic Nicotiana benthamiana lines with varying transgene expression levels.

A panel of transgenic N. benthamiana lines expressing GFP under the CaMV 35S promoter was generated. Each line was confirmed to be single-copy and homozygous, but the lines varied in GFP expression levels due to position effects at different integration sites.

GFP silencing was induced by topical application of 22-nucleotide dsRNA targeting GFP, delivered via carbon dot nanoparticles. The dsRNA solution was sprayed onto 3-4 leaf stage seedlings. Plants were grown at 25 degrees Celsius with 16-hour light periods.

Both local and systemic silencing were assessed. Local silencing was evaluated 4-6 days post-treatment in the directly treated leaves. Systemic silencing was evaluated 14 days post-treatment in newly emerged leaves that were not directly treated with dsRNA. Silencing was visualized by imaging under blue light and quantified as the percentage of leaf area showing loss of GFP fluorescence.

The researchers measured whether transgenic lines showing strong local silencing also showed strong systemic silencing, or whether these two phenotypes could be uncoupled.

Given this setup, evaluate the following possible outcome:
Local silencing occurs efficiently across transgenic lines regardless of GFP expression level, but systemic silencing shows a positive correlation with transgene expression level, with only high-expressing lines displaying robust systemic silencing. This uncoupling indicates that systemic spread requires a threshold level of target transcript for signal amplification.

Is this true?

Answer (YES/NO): NO